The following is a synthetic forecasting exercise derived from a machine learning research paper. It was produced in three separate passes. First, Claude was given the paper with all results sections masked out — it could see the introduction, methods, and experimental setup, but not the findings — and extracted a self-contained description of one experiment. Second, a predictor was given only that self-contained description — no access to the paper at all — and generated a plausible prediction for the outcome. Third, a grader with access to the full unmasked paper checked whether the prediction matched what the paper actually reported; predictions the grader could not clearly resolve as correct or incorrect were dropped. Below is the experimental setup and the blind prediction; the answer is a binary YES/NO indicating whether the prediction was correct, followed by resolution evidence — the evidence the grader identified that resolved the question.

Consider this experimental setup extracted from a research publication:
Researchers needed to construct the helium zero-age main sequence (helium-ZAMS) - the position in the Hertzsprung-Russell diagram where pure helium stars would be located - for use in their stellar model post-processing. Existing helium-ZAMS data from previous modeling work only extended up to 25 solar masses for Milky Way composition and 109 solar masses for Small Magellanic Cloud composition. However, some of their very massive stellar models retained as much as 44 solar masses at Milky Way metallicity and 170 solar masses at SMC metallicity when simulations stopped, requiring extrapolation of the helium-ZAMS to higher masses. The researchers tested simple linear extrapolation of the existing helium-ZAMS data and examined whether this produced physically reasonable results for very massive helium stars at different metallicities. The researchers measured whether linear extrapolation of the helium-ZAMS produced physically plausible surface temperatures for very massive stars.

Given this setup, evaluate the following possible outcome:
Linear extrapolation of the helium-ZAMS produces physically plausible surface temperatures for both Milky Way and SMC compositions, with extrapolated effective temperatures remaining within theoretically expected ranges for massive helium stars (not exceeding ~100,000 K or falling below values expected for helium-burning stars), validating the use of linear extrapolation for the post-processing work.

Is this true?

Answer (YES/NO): NO